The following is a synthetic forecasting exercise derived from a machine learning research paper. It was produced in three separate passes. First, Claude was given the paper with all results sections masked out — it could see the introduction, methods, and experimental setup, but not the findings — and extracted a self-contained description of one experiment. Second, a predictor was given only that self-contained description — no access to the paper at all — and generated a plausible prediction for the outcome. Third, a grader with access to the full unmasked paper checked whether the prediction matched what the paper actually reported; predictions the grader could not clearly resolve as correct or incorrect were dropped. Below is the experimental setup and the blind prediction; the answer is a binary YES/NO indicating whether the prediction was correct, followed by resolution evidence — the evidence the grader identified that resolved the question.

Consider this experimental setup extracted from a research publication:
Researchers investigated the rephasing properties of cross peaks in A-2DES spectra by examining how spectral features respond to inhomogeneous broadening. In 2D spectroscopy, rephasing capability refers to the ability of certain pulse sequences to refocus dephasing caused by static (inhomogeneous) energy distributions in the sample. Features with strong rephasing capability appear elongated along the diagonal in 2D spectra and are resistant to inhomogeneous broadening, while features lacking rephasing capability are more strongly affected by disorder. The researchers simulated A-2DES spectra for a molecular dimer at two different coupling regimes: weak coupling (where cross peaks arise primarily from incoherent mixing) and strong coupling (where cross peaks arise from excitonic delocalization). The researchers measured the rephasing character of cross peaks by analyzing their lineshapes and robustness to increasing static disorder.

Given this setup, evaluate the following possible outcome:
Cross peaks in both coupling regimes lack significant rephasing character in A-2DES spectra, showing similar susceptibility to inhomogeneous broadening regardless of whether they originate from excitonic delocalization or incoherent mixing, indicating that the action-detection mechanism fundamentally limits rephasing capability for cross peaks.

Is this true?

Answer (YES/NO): NO